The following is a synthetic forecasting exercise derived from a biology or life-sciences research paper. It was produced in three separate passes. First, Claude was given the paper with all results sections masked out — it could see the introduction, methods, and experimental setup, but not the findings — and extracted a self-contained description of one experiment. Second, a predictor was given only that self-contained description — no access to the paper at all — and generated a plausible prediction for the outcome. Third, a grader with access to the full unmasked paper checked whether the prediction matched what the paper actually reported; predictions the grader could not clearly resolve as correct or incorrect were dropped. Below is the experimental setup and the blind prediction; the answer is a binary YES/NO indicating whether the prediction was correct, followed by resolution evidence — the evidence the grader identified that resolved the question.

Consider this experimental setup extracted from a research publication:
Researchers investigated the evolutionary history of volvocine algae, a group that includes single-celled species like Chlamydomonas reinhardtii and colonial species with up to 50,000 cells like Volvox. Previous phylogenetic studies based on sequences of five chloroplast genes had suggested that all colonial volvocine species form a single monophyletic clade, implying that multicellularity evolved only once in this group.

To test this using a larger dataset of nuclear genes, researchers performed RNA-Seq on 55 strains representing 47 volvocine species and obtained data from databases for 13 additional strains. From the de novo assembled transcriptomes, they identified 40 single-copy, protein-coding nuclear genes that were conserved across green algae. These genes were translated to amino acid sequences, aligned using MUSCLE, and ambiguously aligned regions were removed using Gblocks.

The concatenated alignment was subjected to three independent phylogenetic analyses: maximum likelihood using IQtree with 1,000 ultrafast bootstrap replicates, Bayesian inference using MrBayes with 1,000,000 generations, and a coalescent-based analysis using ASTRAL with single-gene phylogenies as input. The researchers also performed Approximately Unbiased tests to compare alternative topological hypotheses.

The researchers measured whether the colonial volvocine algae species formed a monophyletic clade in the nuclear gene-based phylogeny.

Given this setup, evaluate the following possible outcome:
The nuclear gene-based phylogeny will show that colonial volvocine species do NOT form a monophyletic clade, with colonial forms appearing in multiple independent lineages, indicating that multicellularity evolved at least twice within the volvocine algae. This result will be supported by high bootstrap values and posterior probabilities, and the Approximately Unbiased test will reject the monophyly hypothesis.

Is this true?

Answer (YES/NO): YES